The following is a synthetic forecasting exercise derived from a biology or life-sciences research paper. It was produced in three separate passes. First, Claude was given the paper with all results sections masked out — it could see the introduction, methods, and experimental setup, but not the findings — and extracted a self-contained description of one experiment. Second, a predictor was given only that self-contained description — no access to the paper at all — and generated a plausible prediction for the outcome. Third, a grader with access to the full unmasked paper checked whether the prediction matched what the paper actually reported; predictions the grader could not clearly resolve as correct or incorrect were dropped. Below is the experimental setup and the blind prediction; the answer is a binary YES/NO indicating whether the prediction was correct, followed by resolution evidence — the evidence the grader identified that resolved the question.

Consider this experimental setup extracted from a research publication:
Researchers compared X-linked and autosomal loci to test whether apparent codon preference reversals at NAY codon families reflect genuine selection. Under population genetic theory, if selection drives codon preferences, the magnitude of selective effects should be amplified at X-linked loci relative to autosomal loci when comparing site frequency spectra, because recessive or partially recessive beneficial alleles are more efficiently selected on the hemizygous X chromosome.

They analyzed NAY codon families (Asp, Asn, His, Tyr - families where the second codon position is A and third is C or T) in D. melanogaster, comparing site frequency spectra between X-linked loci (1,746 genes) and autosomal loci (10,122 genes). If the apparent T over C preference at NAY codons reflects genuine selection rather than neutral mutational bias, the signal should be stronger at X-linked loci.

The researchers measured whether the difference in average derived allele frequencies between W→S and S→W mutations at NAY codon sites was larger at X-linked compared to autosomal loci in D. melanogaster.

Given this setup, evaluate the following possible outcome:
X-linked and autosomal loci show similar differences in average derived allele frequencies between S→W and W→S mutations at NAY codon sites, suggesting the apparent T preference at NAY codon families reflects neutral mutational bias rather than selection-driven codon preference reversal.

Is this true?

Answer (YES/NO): NO